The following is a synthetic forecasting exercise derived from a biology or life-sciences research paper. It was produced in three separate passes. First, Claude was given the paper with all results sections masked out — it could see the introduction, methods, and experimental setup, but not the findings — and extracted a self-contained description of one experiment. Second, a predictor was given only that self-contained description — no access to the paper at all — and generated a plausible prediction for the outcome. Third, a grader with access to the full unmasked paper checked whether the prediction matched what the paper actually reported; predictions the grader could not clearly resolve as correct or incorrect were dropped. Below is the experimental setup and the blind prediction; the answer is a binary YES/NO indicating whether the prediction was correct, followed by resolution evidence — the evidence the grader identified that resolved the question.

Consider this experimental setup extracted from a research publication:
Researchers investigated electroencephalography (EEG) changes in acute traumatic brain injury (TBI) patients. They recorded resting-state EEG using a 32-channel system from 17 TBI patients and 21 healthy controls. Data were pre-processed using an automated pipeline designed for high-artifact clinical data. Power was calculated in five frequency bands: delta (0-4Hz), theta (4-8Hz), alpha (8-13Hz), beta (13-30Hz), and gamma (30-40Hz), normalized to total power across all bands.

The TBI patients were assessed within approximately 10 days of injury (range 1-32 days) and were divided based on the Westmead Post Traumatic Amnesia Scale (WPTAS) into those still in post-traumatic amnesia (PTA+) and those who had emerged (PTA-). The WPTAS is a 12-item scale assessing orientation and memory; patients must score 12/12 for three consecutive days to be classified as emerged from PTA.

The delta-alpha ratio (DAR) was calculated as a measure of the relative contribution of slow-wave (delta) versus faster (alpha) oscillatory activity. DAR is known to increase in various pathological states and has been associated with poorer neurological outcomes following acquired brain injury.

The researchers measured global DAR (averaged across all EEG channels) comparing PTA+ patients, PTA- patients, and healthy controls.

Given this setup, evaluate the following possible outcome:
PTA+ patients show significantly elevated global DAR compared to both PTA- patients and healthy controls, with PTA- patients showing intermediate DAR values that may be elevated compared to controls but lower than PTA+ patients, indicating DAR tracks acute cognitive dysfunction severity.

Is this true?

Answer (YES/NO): YES